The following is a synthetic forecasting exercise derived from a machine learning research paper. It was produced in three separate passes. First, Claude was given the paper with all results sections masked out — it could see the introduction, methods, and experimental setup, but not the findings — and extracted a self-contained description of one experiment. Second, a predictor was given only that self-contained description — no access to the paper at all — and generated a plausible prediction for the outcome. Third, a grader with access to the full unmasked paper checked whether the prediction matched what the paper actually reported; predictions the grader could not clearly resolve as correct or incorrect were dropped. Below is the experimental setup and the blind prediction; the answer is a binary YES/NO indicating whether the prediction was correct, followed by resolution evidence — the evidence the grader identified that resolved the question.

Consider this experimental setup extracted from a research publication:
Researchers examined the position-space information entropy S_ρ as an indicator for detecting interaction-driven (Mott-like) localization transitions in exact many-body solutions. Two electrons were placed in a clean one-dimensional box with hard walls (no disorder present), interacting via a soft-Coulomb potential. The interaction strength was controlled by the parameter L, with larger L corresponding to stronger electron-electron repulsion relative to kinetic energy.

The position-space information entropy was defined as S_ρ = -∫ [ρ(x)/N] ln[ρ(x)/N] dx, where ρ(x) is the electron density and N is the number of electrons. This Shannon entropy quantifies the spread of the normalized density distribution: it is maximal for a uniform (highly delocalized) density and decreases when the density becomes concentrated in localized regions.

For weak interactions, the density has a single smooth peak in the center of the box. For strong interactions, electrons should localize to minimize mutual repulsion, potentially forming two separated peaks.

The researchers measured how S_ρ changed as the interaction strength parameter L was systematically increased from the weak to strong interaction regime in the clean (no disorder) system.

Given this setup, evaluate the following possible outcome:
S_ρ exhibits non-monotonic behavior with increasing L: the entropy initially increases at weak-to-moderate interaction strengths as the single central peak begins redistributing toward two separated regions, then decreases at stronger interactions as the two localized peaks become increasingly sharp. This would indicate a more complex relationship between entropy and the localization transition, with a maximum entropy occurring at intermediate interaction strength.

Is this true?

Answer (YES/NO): YES